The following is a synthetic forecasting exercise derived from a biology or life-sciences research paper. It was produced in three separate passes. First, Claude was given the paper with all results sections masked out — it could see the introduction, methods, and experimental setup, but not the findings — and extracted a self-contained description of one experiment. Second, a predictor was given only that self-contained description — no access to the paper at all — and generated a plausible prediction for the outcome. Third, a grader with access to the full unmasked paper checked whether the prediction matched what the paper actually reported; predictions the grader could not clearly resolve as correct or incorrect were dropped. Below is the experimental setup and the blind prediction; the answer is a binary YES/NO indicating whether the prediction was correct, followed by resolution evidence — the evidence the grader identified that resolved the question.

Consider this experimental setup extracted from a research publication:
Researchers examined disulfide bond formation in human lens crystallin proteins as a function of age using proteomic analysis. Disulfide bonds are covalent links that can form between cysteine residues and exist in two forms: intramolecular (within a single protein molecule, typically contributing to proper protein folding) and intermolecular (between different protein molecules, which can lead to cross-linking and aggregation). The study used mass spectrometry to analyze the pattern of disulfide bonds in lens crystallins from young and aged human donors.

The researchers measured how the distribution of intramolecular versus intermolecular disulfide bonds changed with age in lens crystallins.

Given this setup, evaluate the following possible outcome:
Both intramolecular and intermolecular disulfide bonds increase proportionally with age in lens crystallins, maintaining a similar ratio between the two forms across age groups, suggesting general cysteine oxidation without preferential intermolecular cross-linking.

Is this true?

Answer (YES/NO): NO